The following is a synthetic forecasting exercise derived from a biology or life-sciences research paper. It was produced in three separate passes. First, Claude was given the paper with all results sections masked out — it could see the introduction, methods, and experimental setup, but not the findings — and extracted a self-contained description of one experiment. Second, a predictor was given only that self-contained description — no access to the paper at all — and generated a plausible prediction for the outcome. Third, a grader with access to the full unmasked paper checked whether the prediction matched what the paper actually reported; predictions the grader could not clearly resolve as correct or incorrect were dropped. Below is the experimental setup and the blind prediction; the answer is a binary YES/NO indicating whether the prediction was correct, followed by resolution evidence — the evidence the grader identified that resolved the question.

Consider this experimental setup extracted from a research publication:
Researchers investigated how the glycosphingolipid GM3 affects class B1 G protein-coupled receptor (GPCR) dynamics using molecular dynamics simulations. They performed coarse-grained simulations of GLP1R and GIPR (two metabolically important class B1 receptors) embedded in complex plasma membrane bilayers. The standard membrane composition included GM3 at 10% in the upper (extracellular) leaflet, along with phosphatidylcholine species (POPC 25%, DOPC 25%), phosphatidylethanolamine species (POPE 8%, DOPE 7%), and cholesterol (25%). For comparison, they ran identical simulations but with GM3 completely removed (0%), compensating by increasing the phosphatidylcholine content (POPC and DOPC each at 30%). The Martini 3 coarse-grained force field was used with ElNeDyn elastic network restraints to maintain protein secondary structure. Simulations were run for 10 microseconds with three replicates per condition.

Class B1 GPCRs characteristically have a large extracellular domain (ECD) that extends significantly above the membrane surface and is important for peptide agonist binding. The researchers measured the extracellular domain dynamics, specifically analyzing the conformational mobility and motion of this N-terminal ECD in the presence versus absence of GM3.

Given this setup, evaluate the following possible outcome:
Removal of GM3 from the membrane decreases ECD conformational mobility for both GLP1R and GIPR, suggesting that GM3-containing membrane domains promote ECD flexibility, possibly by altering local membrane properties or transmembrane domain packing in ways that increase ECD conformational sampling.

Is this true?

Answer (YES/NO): NO